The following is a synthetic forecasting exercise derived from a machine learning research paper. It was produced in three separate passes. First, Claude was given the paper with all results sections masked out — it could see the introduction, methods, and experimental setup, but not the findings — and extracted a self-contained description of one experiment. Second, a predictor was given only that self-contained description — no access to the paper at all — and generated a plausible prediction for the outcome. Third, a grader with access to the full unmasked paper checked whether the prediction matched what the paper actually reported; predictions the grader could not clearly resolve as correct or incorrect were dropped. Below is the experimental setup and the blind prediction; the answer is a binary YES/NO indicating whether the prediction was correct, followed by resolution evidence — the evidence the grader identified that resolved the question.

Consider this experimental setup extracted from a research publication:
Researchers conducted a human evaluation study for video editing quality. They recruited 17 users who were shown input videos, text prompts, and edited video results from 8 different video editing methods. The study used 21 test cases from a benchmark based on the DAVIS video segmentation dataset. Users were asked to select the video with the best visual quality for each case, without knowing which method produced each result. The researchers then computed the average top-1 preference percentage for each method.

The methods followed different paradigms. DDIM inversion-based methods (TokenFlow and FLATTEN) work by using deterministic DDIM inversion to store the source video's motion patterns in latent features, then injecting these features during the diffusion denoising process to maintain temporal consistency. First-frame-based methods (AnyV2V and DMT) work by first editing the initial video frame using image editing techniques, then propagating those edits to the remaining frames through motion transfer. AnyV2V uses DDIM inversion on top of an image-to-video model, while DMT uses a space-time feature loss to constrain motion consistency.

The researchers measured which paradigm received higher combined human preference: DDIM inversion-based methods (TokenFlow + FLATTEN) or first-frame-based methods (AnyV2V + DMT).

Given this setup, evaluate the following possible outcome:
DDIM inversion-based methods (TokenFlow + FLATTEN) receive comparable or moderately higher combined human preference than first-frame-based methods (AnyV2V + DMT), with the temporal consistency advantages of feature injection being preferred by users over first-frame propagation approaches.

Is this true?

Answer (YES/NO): NO